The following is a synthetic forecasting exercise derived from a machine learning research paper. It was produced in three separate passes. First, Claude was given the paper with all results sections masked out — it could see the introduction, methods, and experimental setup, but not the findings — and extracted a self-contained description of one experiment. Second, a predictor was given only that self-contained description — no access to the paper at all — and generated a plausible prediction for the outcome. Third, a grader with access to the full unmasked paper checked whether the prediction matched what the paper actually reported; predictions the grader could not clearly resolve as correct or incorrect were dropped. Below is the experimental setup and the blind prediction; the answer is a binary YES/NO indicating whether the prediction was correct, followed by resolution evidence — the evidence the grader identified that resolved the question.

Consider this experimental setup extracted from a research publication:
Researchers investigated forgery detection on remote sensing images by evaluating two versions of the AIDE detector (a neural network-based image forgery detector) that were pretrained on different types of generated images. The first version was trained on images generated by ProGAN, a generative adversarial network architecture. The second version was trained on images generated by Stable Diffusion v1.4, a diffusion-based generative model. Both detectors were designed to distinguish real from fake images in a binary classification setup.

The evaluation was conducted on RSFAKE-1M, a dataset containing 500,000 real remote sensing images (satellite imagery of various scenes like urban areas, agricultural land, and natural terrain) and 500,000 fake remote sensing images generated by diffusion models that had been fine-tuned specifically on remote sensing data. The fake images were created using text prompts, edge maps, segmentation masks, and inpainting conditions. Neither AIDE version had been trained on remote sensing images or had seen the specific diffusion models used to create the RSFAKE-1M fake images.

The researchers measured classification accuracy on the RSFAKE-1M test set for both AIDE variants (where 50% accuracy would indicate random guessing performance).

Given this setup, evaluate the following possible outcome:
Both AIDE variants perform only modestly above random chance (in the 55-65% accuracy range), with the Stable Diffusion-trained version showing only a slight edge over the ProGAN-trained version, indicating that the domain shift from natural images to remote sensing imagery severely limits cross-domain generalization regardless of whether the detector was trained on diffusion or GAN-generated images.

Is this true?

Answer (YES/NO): NO